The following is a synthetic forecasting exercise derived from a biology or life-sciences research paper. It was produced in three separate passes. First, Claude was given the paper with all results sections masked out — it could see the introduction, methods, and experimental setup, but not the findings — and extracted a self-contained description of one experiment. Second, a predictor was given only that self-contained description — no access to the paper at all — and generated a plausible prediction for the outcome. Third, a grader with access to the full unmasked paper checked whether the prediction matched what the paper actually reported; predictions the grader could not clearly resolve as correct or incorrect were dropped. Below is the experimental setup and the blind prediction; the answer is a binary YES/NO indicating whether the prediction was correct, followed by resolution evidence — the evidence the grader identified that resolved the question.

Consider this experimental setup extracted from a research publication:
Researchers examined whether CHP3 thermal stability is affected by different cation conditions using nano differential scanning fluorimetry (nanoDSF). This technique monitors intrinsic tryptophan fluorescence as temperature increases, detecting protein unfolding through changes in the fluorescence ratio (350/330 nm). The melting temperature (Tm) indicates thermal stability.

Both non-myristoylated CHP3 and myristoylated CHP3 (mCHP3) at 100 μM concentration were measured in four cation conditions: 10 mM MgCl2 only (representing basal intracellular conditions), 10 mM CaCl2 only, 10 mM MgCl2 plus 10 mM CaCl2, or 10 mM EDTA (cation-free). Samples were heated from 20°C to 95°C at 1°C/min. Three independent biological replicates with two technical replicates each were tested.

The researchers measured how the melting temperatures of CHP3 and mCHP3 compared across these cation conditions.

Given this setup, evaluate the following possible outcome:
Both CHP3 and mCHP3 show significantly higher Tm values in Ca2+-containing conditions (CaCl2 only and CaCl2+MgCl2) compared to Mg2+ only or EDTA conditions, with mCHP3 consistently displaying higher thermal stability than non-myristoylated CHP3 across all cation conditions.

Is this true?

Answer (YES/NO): NO